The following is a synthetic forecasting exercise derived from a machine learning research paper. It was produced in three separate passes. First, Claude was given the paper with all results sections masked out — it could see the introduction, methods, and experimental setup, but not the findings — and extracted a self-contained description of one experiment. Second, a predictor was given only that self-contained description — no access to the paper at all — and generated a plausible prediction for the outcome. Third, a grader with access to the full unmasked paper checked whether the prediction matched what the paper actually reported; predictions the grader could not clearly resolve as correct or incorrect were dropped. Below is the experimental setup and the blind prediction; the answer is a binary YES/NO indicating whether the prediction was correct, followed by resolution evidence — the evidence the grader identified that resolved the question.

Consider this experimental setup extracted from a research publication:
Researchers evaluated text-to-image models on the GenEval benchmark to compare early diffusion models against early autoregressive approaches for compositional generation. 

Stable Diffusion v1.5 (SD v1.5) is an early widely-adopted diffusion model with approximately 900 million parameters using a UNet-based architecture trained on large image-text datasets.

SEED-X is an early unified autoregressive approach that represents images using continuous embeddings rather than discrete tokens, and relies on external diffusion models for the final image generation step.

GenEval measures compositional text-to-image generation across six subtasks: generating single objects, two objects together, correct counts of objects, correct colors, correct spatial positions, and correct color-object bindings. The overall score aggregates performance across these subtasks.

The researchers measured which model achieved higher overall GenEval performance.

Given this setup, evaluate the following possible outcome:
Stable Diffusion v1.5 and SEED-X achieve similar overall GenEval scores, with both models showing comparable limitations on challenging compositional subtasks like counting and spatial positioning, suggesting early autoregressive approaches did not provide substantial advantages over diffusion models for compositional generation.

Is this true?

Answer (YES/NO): NO